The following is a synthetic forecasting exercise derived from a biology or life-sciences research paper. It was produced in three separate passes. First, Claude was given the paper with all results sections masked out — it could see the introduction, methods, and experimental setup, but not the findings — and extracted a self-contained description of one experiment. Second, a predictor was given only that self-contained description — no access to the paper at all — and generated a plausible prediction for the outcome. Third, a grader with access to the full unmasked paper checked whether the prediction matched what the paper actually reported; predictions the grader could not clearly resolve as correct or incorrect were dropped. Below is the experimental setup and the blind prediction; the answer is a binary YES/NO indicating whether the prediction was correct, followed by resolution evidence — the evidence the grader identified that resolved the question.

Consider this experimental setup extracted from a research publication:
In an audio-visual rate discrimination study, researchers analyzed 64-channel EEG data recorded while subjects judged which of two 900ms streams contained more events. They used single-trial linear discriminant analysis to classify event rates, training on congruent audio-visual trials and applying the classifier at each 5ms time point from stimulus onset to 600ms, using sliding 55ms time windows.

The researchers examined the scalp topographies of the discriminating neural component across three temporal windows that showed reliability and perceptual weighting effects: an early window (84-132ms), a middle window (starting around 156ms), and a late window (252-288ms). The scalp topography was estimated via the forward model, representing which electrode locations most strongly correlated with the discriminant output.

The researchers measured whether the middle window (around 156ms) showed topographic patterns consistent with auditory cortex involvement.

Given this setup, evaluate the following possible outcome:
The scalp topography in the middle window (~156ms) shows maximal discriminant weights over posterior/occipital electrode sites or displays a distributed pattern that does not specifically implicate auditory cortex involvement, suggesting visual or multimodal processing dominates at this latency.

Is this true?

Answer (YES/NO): NO